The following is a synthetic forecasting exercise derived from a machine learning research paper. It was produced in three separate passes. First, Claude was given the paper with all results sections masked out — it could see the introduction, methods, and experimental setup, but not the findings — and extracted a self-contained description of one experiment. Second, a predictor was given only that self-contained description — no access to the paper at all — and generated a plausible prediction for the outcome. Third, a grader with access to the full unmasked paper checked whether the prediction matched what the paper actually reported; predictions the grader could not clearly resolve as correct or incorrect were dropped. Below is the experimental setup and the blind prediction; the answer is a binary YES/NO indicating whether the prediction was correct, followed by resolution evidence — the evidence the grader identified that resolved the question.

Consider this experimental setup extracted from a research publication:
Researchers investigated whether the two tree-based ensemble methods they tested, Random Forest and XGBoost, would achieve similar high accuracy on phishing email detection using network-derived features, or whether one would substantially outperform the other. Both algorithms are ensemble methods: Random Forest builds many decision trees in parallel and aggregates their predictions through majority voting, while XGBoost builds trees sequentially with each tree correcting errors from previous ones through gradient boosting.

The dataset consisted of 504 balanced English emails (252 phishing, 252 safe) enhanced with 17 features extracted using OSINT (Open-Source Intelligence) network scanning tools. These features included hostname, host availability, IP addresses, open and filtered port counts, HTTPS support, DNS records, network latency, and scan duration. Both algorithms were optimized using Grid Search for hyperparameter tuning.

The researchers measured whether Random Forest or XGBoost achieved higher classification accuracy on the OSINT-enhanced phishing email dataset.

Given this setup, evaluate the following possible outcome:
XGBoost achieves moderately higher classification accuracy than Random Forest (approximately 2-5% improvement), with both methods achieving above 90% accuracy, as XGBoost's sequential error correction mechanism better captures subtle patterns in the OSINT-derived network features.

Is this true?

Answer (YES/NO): NO